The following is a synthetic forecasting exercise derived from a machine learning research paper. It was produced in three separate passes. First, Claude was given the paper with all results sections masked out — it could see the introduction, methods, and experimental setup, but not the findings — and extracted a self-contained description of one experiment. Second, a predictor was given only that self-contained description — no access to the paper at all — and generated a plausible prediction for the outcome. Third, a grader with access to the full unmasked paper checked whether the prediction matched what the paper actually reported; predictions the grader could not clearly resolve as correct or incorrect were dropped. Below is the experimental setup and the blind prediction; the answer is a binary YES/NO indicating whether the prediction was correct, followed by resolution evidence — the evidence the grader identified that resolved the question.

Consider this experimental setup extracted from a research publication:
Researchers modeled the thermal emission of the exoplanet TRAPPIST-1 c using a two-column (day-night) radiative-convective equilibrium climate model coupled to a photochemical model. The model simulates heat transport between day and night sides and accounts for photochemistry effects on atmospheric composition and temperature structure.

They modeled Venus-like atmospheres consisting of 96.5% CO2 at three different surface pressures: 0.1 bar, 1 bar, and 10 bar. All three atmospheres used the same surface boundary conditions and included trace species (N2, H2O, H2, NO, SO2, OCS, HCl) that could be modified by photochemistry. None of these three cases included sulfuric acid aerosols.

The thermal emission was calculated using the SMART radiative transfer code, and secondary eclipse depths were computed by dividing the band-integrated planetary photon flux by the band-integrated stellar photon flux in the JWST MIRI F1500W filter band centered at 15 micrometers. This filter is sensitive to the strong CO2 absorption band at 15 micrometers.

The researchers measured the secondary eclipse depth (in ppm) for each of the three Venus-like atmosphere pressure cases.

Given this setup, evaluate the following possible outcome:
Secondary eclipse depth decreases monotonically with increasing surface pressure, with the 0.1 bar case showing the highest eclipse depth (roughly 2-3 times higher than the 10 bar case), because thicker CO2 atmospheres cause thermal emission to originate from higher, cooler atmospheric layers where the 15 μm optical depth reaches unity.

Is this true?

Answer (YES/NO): NO